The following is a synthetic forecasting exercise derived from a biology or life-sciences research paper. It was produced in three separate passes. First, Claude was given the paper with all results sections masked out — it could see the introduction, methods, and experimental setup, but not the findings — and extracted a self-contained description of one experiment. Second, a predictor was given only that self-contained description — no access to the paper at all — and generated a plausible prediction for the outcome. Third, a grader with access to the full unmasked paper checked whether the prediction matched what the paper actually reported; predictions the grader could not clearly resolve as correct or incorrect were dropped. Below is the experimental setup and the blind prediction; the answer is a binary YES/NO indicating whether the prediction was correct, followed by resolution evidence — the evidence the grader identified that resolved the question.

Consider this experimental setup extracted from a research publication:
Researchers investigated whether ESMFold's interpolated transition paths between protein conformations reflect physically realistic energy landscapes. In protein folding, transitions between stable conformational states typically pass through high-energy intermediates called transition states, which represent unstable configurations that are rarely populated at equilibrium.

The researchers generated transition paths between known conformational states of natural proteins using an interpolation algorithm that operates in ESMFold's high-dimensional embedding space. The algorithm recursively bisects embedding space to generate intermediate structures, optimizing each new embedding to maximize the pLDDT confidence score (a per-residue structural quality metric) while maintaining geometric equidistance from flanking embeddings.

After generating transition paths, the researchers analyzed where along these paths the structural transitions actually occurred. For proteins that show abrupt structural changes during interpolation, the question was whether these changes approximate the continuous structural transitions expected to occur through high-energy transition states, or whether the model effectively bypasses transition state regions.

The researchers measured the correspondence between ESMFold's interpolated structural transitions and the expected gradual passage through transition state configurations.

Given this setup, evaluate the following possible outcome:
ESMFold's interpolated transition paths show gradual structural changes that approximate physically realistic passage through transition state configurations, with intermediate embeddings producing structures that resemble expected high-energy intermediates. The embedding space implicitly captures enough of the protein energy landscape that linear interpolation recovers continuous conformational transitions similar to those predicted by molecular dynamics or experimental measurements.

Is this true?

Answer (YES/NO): NO